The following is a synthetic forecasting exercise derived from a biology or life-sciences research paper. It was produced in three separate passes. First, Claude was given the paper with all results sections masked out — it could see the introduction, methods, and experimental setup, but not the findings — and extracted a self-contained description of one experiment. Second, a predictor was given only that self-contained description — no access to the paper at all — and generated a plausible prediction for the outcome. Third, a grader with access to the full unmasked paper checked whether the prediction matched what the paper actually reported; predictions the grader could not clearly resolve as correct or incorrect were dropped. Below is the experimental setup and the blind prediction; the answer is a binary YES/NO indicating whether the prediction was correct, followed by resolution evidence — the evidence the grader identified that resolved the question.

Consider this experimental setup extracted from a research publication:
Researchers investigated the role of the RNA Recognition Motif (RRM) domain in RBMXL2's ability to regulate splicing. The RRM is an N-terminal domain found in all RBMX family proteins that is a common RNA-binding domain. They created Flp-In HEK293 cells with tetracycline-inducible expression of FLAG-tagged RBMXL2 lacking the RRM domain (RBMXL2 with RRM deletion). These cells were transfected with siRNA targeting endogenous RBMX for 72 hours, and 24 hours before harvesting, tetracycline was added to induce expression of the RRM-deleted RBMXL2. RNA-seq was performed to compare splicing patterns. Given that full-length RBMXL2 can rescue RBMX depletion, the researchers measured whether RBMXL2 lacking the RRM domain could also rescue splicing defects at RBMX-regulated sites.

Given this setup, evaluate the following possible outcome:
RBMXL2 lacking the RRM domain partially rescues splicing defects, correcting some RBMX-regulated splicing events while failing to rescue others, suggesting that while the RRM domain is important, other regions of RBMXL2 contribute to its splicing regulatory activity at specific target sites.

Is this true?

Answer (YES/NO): NO